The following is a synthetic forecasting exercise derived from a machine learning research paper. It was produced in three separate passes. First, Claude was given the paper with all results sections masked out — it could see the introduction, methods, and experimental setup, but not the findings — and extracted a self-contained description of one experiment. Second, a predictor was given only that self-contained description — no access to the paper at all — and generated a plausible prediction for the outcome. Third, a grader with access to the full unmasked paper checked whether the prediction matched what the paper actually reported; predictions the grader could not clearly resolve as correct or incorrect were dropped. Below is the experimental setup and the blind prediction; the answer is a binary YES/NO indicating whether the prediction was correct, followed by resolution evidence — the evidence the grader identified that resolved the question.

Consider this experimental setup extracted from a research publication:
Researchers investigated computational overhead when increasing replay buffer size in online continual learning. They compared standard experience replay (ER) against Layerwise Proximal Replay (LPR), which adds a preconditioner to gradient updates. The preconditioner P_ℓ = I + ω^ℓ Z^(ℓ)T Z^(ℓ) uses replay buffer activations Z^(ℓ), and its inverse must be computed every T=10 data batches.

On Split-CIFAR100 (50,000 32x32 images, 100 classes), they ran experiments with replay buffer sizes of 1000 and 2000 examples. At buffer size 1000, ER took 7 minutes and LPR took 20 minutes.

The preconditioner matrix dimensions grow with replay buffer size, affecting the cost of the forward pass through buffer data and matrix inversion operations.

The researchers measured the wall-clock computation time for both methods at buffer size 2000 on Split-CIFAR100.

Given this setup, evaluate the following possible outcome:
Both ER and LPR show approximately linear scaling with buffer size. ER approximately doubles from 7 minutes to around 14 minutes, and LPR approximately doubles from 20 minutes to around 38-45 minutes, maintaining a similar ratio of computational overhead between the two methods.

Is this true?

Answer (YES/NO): NO